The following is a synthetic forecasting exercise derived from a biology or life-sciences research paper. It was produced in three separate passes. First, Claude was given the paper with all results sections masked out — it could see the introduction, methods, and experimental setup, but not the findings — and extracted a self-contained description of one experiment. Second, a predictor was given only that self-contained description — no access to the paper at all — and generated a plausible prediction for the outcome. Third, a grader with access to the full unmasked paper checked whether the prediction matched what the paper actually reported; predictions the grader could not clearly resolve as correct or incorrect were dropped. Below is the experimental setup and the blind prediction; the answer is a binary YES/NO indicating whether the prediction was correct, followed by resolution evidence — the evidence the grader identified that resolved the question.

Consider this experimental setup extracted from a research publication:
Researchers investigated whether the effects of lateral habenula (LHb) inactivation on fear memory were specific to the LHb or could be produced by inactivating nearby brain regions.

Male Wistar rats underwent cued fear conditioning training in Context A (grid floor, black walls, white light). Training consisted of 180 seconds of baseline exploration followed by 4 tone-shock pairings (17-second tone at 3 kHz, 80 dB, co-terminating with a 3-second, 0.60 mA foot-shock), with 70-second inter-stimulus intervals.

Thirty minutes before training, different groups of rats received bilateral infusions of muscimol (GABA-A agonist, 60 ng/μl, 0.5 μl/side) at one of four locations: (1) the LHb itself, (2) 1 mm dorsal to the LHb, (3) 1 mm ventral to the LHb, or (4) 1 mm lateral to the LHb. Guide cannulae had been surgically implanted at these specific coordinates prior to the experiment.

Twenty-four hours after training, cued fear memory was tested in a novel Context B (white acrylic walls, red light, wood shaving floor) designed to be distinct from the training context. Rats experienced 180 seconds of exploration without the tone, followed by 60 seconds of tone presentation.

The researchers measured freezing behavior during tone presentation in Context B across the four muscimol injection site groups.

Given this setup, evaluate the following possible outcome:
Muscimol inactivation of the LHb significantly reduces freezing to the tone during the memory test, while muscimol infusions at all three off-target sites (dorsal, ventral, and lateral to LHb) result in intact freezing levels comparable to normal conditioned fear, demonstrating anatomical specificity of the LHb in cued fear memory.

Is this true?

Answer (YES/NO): YES